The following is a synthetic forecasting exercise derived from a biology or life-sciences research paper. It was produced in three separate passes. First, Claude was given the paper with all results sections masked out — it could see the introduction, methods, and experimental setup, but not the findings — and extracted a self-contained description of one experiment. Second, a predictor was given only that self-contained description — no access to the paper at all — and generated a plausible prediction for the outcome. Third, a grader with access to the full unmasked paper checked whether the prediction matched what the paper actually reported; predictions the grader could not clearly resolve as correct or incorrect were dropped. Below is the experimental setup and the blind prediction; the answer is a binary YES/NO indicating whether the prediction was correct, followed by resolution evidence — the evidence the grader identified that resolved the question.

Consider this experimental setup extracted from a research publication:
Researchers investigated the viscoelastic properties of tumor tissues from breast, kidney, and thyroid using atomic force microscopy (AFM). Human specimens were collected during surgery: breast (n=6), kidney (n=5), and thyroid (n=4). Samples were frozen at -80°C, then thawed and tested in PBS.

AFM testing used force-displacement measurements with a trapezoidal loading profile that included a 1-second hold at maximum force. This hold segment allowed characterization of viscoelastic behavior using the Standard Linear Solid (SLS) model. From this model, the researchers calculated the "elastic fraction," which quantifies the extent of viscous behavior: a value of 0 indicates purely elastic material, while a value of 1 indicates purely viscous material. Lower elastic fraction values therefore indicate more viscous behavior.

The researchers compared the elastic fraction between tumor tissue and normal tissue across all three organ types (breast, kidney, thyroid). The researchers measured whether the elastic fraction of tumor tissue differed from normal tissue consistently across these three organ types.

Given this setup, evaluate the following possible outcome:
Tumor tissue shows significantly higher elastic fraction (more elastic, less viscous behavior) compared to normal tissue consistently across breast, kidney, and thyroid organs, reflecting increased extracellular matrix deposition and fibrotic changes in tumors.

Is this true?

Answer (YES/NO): NO